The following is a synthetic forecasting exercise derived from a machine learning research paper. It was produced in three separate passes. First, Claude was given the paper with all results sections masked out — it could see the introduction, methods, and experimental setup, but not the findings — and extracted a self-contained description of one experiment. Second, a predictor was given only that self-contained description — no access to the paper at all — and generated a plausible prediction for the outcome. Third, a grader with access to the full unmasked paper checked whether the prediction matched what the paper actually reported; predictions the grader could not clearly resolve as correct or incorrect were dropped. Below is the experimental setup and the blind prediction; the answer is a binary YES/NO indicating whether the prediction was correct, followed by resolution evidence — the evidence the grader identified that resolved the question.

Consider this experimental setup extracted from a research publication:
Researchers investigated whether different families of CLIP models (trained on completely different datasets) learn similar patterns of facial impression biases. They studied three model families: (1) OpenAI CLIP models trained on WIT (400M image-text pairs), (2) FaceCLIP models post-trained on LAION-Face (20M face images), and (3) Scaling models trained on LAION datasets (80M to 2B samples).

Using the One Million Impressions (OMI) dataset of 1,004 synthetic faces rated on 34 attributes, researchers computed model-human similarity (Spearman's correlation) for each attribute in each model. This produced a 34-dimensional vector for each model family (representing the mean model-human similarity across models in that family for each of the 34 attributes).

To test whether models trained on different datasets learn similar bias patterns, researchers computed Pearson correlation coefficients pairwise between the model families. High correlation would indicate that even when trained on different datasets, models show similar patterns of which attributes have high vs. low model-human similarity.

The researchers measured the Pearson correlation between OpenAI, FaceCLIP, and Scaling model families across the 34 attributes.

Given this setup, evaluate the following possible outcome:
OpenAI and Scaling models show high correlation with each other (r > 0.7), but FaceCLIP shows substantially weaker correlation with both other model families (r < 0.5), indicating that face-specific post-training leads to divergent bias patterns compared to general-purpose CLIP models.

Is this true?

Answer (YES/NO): NO